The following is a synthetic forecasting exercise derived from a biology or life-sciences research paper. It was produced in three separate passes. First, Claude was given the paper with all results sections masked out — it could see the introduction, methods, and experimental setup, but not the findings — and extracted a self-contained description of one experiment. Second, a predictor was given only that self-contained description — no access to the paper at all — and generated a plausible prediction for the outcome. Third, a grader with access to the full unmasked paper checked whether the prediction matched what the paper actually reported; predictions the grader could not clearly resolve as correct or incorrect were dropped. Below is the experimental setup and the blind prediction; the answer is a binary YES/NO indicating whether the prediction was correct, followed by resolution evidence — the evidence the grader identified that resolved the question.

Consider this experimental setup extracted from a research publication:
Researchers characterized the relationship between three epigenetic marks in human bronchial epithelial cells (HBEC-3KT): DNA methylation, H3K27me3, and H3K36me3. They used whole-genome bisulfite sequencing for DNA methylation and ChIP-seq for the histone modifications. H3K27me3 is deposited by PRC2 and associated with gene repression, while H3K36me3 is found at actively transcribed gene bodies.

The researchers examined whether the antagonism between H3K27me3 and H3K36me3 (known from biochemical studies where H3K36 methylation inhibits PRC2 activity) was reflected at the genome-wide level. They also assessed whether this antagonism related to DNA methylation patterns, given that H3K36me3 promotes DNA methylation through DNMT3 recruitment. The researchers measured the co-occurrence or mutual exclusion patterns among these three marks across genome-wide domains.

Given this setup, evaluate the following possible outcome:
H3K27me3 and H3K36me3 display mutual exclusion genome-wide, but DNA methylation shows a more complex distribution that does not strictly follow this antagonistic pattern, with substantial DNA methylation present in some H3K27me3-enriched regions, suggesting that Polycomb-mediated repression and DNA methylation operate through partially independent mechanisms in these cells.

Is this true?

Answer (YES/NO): NO